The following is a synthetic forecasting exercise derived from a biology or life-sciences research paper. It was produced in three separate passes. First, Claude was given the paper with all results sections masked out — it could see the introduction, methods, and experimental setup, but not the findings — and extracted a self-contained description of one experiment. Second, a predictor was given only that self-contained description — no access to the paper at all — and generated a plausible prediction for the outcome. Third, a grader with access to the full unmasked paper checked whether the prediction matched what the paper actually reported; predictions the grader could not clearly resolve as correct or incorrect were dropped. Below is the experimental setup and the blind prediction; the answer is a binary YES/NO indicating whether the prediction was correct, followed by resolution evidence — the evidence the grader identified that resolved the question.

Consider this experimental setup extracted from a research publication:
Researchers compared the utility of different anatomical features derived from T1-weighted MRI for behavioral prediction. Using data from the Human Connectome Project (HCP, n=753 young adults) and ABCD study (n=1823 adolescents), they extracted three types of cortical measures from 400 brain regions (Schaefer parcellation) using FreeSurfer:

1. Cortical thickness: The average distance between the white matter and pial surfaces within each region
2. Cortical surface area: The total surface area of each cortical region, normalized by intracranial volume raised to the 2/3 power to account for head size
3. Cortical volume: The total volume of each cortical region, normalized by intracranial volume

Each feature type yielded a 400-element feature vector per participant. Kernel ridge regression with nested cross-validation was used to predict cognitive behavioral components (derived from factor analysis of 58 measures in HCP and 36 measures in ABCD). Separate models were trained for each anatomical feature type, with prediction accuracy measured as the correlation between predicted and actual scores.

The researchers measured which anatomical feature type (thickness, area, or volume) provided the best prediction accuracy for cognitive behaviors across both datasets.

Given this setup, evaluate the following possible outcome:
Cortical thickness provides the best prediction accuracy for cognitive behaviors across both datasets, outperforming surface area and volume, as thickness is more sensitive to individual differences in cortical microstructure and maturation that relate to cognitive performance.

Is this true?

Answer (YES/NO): NO